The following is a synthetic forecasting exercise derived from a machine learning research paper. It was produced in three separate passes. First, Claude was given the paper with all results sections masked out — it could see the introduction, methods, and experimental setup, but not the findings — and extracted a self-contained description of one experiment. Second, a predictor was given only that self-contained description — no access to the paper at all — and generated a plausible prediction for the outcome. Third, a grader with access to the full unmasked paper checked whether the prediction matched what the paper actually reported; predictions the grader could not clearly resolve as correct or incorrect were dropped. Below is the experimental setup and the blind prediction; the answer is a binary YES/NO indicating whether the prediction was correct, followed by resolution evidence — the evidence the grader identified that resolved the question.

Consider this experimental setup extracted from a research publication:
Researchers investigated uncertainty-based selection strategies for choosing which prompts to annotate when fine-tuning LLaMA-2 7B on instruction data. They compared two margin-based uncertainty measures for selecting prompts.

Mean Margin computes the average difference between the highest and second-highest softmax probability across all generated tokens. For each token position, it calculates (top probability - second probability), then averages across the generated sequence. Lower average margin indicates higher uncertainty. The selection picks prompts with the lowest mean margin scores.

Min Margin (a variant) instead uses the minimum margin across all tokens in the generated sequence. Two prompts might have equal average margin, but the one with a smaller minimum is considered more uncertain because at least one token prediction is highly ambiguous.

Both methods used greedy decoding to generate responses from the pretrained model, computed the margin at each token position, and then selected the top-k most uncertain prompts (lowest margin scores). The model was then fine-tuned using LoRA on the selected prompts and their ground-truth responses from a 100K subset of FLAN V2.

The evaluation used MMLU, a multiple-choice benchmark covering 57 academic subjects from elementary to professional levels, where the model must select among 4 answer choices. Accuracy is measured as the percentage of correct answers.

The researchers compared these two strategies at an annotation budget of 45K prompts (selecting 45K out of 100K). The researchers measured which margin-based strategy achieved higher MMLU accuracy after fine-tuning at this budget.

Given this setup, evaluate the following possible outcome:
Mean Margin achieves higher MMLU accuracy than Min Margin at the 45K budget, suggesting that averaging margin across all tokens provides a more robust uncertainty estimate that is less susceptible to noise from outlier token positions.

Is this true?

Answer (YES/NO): YES